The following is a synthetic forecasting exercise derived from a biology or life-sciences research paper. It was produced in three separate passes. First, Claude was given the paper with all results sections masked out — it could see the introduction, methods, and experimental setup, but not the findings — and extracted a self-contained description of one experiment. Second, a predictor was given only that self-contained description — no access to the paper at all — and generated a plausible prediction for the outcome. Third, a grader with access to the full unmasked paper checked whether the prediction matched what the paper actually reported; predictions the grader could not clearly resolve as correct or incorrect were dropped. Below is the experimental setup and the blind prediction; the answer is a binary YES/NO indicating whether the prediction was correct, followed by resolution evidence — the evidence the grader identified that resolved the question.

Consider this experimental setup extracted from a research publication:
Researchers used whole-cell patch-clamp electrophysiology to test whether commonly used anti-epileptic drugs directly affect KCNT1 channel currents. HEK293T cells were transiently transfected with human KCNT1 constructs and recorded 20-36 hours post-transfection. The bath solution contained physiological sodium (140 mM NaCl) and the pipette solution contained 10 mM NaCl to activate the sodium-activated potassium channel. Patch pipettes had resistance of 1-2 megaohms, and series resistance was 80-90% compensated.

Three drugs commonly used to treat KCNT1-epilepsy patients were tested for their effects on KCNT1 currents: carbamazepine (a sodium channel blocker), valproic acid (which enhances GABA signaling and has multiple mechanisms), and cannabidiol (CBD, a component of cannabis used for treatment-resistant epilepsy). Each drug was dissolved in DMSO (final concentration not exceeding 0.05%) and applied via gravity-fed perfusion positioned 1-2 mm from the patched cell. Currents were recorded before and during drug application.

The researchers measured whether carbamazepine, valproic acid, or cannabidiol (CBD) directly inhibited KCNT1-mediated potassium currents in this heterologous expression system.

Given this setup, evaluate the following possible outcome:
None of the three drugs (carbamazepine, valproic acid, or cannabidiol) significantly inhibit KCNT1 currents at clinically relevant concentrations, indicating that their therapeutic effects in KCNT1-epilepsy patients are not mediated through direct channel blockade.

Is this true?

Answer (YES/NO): NO